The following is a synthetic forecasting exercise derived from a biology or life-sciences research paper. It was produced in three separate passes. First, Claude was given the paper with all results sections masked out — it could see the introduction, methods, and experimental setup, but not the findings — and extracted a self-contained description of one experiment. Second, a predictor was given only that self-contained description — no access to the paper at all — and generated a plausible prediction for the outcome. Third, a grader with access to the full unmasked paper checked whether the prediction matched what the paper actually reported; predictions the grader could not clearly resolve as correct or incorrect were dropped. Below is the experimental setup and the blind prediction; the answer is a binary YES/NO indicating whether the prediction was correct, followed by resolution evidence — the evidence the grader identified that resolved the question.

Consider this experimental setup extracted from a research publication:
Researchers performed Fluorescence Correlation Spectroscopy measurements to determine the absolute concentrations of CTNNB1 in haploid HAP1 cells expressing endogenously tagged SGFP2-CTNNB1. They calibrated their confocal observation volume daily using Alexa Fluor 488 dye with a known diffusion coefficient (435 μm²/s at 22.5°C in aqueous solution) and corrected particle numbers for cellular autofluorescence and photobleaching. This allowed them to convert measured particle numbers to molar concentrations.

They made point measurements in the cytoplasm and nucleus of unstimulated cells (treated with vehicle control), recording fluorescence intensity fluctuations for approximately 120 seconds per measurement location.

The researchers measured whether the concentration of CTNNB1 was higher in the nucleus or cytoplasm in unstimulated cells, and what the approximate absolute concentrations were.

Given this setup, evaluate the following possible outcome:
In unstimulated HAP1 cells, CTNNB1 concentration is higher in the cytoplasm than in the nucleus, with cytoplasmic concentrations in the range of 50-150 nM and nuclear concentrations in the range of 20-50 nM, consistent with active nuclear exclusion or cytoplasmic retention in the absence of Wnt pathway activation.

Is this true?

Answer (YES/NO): NO